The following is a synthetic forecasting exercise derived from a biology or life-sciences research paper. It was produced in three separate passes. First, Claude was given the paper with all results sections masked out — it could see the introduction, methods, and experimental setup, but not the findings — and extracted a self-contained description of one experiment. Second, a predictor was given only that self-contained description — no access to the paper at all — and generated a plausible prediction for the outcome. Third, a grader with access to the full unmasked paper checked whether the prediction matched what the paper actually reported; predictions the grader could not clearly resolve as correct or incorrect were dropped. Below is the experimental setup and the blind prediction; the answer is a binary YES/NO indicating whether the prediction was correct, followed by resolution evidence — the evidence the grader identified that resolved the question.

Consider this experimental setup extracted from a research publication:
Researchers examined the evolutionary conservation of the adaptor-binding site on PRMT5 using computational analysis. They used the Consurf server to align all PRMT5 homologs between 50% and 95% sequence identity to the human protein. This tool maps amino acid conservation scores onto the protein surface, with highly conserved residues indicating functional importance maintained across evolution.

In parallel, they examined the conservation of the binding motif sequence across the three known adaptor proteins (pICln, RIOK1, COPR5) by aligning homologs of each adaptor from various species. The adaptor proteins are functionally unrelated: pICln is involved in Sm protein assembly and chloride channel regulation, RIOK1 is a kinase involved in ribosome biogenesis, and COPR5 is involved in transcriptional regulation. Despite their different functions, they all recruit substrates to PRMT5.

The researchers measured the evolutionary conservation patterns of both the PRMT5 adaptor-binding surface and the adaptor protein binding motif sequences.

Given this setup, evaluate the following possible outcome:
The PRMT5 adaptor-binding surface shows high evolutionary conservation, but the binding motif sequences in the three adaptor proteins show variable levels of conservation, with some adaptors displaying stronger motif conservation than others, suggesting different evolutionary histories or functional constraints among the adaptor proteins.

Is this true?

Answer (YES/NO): NO